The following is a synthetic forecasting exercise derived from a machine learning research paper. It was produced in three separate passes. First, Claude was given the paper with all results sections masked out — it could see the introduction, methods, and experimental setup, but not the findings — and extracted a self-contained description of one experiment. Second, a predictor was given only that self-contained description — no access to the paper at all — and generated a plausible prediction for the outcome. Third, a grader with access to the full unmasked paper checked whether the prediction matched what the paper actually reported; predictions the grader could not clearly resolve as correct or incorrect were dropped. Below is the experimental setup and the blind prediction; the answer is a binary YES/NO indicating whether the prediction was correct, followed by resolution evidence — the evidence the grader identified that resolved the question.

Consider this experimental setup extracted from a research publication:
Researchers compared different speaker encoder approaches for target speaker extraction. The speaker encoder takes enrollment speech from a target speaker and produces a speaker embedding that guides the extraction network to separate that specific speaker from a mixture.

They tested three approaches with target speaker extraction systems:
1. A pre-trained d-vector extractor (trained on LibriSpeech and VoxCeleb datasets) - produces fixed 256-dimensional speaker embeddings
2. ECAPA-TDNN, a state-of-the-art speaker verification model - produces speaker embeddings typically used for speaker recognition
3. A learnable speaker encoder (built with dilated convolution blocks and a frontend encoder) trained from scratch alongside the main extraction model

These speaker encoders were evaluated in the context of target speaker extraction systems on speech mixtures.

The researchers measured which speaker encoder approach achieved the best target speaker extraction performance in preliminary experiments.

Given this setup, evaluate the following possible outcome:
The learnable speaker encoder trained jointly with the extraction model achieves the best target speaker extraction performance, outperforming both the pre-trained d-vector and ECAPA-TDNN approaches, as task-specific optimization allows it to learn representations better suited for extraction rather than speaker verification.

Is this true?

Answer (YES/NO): NO